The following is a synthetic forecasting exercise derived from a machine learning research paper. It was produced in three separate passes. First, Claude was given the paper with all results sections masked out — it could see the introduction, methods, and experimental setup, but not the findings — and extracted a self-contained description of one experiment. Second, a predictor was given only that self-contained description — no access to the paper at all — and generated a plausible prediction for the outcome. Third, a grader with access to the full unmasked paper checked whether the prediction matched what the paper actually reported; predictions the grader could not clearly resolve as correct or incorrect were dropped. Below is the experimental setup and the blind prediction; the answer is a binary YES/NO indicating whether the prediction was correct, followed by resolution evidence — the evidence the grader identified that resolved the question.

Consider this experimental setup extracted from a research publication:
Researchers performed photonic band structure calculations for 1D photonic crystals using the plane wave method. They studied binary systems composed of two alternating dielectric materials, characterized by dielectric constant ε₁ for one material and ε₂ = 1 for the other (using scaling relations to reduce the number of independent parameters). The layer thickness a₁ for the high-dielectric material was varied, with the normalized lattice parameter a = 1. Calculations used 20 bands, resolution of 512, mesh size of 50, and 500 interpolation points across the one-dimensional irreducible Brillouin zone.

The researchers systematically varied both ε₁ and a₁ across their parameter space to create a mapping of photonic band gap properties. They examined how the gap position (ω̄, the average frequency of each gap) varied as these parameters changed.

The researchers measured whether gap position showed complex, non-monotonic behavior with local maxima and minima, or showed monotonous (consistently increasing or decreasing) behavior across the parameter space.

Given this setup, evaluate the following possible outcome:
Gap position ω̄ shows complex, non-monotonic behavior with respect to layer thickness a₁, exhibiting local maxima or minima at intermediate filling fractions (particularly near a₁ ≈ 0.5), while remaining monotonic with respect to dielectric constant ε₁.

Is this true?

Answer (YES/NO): NO